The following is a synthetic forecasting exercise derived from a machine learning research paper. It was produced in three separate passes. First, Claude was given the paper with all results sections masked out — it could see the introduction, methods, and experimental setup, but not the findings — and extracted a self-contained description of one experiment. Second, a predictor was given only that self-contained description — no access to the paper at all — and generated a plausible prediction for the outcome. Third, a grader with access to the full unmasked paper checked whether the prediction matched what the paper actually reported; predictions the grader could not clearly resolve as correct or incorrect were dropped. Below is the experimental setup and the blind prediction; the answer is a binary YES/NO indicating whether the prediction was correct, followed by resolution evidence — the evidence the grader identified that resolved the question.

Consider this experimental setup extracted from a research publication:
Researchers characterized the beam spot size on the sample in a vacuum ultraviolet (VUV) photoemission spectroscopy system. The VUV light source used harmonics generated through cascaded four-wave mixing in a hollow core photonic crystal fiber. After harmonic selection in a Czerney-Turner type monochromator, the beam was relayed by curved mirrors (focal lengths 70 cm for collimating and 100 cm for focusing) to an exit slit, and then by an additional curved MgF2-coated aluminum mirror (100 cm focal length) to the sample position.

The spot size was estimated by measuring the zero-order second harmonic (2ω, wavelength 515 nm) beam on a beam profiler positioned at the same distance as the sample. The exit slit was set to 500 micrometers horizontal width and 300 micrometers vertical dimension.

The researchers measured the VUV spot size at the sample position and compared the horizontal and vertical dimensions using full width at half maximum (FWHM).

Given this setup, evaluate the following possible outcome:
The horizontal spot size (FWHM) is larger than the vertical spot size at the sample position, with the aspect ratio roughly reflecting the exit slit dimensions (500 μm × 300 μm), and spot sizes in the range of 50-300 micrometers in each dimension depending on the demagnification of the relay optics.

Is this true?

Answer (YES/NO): NO